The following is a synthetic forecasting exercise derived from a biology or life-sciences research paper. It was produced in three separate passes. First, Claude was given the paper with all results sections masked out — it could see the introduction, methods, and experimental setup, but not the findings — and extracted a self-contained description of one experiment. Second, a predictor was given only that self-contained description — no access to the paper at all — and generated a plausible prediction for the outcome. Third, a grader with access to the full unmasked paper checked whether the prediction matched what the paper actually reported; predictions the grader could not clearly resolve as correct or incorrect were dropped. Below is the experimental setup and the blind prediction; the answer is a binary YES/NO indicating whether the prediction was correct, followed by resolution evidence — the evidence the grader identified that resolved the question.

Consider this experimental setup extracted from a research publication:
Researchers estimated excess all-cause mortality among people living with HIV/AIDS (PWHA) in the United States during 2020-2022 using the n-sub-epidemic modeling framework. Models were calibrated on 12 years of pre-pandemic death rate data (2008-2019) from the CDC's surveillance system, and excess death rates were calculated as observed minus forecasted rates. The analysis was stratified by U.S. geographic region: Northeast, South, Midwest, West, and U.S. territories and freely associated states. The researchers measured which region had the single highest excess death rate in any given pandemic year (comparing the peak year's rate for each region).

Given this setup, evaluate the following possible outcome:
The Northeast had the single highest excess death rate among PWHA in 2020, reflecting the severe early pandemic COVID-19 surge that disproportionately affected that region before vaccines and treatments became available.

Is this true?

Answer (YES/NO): YES